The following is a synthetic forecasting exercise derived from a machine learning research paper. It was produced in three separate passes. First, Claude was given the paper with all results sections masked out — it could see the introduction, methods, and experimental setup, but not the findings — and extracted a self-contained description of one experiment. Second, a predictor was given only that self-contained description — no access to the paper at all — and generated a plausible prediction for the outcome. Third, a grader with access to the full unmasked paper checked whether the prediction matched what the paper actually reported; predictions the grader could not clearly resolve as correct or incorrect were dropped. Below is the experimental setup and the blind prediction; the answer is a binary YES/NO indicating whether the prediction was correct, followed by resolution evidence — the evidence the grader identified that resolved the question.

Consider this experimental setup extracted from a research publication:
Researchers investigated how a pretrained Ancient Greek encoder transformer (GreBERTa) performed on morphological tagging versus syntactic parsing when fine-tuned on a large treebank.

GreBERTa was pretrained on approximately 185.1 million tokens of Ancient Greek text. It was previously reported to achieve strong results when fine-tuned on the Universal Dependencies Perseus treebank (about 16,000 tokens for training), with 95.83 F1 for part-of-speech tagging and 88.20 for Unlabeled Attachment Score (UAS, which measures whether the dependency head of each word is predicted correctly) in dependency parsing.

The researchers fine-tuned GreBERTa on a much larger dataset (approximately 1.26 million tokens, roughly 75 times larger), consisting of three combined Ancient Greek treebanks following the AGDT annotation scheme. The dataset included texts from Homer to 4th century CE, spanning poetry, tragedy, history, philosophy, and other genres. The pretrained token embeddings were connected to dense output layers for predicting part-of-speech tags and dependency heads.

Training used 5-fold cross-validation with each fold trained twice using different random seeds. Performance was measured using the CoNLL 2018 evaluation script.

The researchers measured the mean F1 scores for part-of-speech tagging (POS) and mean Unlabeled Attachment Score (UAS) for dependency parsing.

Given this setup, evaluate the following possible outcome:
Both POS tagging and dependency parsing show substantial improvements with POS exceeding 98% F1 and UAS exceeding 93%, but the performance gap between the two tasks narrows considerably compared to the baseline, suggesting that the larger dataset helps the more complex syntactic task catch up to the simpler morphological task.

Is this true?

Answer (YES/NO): NO